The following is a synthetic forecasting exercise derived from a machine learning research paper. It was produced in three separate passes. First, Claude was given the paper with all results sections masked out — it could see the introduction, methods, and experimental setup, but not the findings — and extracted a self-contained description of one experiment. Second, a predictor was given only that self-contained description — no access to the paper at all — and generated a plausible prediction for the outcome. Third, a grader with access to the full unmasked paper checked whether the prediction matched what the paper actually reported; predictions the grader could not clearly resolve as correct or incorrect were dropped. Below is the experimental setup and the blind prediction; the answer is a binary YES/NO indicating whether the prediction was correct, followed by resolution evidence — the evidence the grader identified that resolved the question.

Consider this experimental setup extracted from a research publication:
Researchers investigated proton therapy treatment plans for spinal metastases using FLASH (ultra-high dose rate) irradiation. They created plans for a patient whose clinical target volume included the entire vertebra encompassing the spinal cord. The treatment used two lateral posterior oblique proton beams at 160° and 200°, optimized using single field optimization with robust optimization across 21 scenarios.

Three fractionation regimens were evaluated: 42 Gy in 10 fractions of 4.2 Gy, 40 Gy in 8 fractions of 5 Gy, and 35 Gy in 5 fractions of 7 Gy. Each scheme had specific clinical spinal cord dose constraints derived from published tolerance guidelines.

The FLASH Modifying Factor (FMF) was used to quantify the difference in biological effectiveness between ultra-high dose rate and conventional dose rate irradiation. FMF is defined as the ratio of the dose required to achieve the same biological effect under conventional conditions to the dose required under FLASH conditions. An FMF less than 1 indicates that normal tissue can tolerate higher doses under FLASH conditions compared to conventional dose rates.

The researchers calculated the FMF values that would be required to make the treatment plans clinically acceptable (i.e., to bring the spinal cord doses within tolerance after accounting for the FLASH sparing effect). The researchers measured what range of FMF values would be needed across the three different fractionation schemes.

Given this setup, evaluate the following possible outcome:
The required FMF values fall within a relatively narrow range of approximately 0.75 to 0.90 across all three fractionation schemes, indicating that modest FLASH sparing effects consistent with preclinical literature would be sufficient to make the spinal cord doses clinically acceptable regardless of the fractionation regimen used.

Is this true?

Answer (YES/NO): NO